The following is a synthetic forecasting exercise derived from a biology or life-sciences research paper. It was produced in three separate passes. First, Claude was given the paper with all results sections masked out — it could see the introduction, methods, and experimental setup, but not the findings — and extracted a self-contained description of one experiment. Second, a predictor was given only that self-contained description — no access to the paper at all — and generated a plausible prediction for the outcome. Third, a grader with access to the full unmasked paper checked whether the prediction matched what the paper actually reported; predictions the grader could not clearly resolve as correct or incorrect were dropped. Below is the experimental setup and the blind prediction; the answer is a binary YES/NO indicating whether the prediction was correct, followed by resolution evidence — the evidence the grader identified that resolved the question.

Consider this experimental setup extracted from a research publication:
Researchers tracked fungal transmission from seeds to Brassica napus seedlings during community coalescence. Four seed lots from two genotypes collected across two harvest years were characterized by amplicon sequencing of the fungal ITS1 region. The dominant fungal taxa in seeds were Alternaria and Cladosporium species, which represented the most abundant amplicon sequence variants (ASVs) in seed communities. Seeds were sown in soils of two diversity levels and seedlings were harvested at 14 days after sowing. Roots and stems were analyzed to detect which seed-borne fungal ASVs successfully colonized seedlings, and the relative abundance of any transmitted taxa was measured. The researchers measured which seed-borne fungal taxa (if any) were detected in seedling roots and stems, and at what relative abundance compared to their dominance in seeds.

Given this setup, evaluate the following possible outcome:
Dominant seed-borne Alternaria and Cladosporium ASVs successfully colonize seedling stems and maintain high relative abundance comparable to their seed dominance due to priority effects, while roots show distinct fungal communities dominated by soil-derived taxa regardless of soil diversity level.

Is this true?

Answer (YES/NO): NO